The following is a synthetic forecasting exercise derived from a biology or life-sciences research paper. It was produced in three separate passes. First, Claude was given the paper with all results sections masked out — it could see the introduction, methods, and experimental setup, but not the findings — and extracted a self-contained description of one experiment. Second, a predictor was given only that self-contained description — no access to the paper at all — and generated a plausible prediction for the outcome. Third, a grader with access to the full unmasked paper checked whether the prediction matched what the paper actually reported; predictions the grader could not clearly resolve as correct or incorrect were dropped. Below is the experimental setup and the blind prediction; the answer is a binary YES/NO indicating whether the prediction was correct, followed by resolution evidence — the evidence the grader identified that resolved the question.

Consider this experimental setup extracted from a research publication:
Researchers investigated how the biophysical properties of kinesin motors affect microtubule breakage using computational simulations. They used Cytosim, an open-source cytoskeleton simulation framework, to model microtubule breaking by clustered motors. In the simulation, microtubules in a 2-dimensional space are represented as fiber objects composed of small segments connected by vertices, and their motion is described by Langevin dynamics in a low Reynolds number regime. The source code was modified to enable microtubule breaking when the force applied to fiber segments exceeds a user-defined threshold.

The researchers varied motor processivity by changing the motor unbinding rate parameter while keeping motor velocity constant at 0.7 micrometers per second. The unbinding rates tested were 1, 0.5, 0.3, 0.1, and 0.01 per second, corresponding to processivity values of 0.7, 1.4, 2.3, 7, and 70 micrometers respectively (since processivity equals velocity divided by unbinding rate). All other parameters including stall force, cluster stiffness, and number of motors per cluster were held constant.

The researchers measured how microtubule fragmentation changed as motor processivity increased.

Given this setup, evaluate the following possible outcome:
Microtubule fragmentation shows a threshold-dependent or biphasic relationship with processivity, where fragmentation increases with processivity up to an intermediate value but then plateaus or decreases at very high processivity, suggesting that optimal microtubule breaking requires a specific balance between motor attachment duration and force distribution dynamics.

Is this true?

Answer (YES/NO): NO